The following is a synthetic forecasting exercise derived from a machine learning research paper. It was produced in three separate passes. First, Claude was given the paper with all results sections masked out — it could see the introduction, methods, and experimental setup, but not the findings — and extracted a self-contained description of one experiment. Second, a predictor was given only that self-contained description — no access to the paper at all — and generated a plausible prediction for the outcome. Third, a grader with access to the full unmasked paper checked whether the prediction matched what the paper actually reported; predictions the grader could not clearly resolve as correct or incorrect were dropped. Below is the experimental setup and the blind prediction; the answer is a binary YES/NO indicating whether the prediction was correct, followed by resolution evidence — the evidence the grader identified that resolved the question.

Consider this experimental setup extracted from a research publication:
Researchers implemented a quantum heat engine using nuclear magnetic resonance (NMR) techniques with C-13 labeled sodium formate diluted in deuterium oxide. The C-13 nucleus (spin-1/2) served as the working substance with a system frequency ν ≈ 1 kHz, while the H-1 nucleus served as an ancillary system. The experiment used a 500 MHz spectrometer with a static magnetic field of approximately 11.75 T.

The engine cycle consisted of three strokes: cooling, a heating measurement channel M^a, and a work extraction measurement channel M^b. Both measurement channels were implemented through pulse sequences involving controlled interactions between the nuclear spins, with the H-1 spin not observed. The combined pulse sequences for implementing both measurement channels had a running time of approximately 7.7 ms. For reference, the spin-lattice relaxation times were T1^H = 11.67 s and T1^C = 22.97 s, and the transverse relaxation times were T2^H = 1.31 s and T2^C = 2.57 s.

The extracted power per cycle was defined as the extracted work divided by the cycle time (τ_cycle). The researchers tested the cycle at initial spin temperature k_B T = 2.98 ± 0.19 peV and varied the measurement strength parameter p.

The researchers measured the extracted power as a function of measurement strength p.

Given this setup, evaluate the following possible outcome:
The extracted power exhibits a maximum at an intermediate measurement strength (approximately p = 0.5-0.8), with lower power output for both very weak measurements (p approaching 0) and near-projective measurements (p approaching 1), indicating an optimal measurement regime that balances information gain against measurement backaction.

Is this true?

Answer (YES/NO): NO